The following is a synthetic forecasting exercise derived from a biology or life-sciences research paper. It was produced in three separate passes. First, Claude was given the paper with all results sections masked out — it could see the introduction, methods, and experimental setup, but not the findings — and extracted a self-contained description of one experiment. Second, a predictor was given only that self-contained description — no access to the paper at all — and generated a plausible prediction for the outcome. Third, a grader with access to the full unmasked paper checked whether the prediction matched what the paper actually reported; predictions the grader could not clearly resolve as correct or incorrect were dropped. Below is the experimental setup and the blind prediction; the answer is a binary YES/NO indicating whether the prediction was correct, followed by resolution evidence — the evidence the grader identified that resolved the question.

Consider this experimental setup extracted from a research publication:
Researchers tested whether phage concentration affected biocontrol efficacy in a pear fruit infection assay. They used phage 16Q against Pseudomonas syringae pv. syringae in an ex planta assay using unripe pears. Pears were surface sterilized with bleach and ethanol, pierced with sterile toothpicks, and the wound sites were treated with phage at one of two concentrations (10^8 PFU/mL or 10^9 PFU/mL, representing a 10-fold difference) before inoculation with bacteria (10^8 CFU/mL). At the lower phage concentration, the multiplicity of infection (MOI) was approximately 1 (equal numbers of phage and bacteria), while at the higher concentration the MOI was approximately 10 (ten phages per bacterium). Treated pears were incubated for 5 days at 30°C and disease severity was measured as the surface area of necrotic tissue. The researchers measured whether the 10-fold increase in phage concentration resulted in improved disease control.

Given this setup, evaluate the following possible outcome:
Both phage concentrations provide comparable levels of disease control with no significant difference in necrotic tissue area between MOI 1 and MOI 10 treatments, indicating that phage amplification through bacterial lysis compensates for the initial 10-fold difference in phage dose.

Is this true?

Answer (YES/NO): YES